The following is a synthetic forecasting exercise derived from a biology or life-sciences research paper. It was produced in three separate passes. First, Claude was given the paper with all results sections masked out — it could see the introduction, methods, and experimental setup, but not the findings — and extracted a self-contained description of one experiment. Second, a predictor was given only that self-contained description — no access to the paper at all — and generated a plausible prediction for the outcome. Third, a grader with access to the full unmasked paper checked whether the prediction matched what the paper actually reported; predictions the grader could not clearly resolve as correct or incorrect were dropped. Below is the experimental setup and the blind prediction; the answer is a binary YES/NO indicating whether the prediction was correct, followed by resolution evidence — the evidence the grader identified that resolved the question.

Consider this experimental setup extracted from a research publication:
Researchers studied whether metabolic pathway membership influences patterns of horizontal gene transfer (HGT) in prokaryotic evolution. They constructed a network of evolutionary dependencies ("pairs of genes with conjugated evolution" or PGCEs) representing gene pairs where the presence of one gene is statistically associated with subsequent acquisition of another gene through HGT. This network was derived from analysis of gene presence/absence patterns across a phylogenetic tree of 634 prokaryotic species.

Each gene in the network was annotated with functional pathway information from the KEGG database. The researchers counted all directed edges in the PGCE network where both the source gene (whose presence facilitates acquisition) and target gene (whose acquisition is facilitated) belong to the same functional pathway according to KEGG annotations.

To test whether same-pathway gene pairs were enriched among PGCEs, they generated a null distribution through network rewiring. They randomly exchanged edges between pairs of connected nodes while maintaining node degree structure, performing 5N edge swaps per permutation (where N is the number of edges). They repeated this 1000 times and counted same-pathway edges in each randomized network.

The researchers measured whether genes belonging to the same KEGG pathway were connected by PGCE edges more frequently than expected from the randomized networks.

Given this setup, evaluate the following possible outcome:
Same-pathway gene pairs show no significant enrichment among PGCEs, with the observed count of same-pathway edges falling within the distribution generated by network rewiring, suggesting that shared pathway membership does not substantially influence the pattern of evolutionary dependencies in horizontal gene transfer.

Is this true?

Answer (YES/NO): NO